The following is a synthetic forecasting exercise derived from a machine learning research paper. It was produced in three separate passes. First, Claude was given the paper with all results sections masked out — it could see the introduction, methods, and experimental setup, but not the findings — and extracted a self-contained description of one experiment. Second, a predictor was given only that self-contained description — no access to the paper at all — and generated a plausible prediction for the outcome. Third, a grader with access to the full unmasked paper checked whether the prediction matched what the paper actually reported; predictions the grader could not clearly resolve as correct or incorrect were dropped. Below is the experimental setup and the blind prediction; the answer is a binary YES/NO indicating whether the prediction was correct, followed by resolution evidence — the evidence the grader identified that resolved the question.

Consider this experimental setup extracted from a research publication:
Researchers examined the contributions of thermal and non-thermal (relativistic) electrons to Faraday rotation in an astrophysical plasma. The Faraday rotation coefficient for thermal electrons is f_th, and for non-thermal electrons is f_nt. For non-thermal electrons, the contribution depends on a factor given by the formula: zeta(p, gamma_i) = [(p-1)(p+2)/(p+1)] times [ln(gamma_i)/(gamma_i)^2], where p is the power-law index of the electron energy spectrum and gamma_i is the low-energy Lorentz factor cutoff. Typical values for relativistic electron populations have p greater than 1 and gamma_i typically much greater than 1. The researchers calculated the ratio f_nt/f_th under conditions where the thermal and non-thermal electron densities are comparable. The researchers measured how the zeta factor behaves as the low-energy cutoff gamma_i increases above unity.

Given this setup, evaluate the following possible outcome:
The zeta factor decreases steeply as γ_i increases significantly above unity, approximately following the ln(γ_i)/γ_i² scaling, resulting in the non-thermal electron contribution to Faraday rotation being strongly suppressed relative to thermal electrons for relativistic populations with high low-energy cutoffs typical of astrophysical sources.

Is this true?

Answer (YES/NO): YES